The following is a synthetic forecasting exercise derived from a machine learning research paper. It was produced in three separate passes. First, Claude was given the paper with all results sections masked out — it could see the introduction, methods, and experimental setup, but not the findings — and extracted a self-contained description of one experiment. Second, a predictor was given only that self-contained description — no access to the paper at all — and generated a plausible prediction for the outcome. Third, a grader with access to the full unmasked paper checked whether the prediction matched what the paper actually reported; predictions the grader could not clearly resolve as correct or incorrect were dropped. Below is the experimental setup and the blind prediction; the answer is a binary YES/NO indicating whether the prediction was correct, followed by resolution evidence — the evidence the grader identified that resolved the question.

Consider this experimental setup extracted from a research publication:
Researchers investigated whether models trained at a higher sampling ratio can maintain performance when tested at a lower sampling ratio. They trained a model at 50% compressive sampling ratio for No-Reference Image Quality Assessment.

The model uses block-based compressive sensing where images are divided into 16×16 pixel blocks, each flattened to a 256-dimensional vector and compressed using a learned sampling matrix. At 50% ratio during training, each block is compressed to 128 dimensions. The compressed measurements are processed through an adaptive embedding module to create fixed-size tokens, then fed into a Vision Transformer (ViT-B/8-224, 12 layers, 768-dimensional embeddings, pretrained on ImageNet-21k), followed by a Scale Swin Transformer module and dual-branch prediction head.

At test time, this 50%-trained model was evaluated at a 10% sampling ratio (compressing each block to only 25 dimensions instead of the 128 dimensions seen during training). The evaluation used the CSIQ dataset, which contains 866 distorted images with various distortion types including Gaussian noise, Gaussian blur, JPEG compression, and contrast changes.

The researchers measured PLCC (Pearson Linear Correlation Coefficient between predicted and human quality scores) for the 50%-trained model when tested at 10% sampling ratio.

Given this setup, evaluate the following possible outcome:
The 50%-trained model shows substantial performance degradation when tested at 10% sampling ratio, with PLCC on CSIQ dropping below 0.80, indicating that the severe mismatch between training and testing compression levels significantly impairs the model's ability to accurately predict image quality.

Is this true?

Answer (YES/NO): YES